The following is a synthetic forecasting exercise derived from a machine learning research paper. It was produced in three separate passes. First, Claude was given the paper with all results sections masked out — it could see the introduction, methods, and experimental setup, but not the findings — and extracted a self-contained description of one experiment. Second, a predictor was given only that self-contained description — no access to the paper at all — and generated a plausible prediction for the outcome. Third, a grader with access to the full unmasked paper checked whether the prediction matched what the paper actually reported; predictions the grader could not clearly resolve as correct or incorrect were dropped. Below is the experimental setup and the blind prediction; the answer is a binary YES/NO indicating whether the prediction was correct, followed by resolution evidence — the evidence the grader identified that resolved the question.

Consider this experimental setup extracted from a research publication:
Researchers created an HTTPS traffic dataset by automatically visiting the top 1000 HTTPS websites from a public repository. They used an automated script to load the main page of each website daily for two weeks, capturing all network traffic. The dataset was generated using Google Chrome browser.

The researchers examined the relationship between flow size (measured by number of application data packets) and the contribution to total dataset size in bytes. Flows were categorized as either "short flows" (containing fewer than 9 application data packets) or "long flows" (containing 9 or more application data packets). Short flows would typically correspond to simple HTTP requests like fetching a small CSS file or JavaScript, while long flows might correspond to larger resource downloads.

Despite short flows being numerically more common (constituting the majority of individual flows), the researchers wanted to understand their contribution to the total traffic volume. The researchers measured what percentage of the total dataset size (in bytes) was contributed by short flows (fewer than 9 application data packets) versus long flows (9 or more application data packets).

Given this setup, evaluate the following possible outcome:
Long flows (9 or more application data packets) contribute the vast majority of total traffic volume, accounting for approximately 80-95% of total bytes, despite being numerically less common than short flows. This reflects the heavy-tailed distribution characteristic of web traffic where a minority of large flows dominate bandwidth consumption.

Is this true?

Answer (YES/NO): NO